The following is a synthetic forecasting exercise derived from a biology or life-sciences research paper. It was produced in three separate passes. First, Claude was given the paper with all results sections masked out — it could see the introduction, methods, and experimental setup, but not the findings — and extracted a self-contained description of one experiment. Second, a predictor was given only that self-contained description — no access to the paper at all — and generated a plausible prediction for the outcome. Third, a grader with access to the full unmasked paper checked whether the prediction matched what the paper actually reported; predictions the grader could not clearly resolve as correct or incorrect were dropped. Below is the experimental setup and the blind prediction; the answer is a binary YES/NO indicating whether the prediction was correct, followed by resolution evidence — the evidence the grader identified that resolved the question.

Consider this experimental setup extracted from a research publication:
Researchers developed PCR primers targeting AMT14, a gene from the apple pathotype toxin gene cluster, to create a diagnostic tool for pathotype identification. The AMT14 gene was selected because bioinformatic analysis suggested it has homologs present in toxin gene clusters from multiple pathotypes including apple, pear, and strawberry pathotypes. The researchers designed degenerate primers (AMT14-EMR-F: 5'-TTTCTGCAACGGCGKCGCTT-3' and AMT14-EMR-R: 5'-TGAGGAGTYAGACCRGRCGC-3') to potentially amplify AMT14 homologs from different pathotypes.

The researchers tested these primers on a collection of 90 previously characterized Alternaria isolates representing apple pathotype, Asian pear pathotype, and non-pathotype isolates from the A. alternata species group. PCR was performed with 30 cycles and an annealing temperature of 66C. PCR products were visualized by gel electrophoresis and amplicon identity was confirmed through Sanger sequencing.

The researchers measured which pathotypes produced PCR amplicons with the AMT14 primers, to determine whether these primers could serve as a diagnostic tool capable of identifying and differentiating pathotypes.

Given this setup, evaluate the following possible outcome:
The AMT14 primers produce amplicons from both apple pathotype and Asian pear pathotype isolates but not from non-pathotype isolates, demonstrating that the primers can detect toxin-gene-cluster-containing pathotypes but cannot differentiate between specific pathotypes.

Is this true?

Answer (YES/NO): NO